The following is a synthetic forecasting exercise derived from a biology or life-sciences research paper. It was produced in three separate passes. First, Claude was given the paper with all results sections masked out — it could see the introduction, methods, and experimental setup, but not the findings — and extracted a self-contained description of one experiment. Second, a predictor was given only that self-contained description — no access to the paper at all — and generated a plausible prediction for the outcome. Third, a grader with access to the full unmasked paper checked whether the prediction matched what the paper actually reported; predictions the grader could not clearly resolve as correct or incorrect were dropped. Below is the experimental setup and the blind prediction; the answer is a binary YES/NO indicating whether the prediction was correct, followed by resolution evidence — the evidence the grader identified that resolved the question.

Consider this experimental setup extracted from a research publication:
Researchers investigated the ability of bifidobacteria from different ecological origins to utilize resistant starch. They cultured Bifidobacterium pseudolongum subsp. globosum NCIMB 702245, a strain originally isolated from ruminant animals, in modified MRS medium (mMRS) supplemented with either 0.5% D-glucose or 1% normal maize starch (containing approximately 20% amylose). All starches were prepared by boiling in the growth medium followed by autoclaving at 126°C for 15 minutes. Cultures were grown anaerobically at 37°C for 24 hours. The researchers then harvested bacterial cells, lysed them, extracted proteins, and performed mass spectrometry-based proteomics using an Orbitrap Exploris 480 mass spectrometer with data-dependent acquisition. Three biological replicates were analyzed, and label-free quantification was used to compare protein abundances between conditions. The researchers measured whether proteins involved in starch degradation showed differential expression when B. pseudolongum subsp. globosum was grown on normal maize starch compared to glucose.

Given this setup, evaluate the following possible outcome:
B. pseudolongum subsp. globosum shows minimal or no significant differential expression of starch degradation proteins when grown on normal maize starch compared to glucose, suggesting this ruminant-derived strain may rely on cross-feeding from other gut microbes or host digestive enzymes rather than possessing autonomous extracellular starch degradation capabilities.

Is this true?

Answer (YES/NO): NO